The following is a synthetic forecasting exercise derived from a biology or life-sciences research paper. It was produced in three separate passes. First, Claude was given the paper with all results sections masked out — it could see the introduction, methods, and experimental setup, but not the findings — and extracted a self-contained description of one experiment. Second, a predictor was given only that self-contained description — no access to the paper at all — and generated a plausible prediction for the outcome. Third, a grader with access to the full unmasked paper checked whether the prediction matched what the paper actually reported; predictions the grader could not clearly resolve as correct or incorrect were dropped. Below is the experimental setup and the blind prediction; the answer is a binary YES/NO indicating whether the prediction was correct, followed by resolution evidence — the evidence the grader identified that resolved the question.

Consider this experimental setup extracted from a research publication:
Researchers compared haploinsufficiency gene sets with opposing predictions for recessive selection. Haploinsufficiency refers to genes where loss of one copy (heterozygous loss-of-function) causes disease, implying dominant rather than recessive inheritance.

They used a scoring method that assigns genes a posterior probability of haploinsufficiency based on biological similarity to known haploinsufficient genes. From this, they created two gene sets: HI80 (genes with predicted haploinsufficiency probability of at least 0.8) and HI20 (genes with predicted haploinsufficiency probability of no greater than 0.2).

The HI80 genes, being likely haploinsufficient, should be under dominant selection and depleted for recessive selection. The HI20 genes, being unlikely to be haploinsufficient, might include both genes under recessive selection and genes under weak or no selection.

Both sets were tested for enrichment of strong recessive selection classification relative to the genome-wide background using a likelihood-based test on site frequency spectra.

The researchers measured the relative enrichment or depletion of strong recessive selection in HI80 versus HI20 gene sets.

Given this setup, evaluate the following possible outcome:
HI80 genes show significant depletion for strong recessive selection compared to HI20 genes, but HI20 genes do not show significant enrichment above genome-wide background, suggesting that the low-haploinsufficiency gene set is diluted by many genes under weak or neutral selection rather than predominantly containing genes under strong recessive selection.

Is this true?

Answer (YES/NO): NO